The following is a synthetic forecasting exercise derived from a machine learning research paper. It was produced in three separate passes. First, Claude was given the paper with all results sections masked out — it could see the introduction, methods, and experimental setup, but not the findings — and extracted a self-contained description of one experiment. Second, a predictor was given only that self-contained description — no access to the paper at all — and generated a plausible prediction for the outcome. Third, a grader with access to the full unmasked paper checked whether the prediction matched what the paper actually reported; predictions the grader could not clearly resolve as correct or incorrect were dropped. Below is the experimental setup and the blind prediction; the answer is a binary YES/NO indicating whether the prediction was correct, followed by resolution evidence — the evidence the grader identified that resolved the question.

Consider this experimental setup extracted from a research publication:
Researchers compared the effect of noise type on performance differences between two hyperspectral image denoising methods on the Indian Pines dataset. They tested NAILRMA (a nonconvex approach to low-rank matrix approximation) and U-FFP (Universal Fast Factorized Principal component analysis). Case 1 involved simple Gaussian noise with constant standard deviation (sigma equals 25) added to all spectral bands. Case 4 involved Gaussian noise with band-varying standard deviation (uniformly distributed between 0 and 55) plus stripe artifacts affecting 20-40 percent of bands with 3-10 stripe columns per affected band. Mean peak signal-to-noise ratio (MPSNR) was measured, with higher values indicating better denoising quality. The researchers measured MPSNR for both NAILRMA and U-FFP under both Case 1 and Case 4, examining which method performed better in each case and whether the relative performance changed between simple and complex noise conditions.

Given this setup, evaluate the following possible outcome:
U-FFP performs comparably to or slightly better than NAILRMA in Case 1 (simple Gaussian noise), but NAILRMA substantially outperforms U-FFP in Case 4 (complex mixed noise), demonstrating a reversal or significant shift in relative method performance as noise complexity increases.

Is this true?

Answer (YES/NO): NO